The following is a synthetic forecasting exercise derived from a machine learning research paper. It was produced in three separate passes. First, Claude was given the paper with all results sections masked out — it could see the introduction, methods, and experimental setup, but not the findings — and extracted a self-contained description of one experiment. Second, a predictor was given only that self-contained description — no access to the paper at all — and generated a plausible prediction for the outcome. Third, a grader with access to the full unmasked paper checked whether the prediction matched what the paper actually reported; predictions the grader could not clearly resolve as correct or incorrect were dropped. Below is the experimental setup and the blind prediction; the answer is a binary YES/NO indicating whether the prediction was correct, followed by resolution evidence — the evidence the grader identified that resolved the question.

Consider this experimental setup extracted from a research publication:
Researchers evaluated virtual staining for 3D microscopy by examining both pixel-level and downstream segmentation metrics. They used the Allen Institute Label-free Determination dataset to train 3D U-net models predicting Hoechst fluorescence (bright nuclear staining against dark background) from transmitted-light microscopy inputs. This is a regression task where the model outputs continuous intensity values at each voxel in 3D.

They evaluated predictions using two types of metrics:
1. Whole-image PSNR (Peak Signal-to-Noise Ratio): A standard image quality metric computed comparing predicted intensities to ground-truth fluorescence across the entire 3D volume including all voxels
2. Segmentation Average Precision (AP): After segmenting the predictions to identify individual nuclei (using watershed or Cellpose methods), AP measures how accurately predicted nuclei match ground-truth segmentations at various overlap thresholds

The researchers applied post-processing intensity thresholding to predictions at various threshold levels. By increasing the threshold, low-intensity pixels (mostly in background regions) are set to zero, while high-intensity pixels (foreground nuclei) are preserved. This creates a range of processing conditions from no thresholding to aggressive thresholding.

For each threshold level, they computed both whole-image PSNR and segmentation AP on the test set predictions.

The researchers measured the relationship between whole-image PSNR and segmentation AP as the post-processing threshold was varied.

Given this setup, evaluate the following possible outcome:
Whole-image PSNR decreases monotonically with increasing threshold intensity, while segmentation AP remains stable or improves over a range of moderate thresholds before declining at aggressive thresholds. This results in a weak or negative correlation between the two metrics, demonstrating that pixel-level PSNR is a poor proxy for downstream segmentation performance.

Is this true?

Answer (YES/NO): NO